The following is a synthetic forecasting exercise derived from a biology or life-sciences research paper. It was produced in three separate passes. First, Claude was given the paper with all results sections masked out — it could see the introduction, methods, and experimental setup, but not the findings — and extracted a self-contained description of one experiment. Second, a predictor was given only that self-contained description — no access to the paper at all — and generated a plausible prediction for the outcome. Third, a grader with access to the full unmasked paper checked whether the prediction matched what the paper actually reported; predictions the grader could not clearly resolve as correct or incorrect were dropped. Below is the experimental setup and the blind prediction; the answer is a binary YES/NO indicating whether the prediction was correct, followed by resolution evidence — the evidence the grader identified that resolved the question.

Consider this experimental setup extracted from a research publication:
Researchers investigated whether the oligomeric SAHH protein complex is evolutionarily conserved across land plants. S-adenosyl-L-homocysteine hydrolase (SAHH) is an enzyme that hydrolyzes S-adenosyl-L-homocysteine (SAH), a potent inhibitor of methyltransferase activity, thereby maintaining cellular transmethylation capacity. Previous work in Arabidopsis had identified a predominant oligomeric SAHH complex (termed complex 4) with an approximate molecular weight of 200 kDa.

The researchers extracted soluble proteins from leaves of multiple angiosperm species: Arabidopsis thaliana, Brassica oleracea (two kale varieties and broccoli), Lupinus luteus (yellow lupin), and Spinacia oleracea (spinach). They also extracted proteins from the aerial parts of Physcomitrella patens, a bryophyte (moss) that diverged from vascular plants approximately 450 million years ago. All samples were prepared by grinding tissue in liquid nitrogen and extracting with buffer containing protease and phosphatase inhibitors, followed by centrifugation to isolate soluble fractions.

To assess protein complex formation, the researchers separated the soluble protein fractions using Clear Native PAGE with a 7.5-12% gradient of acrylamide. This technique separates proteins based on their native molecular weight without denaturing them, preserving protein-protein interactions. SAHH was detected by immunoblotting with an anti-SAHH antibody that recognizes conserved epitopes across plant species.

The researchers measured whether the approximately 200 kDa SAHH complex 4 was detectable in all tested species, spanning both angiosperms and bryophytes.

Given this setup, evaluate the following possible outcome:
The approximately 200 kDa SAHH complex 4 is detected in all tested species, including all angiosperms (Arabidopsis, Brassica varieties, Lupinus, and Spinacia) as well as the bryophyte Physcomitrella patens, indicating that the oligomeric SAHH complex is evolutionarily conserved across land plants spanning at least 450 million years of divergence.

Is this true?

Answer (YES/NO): YES